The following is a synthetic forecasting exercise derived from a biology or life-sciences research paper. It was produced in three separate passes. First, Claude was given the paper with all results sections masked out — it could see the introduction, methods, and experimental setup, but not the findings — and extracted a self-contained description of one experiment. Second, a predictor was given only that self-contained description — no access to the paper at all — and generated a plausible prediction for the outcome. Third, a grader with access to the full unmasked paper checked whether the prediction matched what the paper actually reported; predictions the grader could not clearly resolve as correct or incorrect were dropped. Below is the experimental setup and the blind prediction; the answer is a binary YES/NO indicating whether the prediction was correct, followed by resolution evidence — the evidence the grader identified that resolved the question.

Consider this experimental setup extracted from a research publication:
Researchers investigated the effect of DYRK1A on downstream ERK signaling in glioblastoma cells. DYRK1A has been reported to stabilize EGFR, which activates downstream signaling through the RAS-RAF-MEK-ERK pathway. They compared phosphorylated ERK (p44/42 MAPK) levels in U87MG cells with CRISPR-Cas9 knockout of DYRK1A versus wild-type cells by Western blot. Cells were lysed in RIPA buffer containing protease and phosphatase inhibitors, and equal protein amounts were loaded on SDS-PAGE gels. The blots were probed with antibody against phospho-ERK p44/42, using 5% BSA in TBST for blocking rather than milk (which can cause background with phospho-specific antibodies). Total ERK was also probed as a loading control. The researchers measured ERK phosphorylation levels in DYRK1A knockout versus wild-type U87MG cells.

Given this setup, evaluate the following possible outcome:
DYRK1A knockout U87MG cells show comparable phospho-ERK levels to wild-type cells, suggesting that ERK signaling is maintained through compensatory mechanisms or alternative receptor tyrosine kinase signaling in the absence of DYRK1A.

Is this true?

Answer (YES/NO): NO